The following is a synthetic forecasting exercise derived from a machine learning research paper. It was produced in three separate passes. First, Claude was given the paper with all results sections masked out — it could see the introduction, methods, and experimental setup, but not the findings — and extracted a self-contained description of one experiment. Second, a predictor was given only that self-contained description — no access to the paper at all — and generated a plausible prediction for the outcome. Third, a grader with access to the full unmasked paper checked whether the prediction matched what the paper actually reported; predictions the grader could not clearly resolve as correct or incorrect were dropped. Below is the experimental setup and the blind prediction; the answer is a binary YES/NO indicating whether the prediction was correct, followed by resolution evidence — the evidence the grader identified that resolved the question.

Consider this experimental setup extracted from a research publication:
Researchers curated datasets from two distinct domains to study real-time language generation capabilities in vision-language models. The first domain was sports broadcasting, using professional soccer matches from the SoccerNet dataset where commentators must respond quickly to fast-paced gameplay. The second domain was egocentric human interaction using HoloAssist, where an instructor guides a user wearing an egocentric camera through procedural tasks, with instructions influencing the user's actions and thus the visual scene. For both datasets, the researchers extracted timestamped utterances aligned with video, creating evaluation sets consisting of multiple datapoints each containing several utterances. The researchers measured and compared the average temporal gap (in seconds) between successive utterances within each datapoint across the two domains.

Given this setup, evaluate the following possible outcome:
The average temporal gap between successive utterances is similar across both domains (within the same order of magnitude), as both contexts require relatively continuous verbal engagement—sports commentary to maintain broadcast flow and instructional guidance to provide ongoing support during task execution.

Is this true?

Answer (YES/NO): NO